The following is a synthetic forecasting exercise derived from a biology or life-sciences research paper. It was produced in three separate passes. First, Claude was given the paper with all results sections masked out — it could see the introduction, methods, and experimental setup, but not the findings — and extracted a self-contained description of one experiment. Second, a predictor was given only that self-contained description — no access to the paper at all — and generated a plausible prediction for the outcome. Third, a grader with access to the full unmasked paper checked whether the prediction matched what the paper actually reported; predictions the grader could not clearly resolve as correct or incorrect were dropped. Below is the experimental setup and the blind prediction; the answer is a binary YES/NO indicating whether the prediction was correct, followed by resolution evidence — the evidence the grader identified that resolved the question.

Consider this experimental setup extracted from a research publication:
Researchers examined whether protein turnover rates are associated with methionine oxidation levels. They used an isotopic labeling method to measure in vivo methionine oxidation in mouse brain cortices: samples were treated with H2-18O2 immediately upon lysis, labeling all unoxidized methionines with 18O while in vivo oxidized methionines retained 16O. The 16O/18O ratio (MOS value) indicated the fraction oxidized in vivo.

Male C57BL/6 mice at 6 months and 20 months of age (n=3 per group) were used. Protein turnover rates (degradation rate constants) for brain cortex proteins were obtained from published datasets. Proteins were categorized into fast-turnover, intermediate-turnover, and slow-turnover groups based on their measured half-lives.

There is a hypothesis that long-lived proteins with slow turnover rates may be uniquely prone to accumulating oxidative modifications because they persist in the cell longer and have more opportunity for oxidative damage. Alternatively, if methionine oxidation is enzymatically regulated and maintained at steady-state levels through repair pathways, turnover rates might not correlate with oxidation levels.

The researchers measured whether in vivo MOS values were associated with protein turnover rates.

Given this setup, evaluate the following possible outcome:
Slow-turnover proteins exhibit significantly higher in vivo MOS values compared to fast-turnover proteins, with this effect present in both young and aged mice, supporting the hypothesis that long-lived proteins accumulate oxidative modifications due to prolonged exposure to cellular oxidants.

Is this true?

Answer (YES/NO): NO